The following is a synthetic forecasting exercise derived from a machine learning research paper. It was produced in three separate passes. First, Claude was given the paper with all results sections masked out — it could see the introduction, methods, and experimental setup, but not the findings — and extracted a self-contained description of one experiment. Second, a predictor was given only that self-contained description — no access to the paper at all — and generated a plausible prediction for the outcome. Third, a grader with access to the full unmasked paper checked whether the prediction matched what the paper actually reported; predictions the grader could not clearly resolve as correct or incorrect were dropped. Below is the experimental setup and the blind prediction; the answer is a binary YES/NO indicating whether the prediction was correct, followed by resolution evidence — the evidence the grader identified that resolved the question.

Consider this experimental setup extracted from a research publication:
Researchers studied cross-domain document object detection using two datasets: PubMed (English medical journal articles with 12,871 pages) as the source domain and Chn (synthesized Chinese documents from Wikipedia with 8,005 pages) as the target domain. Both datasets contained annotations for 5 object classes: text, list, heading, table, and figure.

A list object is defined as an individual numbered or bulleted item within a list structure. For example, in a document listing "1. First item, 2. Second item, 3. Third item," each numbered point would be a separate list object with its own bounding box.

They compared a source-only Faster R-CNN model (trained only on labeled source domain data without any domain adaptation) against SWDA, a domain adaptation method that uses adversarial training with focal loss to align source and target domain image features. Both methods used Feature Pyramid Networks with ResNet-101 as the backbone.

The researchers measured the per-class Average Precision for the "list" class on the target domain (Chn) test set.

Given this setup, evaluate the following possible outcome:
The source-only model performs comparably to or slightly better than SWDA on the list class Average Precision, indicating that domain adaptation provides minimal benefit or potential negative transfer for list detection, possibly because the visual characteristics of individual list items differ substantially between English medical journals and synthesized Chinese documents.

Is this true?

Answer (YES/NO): NO